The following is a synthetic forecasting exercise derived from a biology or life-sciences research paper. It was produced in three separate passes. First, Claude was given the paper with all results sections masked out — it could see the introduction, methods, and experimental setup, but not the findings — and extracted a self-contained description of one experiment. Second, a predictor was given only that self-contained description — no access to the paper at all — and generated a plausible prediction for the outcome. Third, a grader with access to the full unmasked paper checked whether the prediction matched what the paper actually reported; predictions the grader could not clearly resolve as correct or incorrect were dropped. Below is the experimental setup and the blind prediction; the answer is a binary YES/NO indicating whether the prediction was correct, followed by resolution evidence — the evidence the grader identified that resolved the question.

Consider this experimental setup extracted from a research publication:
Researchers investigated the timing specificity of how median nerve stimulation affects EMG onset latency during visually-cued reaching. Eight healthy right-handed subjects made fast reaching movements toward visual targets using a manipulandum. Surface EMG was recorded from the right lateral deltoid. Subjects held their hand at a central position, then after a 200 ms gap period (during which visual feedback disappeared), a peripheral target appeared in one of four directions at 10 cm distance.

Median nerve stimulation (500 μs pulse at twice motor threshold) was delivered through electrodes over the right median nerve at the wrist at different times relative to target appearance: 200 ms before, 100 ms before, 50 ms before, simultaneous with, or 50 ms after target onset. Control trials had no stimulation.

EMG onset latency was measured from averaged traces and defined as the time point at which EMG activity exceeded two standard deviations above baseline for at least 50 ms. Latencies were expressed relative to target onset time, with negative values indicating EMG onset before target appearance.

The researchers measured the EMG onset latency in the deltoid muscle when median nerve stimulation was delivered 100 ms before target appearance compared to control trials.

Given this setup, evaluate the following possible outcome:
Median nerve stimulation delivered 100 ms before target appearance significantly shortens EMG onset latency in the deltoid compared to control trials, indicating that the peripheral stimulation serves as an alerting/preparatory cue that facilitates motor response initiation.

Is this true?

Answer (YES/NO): YES